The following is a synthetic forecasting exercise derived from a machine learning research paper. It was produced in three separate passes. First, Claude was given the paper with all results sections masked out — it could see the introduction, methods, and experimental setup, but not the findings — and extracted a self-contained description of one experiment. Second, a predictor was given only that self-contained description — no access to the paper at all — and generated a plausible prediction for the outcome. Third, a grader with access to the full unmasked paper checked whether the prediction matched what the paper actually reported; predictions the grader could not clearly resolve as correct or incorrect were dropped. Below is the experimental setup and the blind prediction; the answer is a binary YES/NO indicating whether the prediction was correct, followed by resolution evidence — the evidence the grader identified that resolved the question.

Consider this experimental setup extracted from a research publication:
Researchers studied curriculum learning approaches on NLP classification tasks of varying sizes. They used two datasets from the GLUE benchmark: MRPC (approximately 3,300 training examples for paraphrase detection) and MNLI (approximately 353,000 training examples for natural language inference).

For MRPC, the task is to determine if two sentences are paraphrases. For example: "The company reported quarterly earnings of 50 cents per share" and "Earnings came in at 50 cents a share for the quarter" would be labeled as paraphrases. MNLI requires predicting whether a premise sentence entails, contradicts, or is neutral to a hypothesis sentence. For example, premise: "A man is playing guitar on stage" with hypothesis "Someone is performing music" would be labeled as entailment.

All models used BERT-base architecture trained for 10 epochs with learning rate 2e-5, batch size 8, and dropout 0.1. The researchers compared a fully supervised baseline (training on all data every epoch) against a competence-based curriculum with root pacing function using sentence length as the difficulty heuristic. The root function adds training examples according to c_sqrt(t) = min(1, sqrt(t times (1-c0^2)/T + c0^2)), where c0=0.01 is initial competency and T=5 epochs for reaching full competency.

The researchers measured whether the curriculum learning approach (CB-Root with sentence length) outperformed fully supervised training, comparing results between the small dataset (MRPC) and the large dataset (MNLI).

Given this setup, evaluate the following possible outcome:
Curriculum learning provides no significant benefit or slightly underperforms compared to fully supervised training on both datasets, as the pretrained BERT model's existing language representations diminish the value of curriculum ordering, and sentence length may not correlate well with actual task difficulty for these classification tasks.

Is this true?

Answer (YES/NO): YES